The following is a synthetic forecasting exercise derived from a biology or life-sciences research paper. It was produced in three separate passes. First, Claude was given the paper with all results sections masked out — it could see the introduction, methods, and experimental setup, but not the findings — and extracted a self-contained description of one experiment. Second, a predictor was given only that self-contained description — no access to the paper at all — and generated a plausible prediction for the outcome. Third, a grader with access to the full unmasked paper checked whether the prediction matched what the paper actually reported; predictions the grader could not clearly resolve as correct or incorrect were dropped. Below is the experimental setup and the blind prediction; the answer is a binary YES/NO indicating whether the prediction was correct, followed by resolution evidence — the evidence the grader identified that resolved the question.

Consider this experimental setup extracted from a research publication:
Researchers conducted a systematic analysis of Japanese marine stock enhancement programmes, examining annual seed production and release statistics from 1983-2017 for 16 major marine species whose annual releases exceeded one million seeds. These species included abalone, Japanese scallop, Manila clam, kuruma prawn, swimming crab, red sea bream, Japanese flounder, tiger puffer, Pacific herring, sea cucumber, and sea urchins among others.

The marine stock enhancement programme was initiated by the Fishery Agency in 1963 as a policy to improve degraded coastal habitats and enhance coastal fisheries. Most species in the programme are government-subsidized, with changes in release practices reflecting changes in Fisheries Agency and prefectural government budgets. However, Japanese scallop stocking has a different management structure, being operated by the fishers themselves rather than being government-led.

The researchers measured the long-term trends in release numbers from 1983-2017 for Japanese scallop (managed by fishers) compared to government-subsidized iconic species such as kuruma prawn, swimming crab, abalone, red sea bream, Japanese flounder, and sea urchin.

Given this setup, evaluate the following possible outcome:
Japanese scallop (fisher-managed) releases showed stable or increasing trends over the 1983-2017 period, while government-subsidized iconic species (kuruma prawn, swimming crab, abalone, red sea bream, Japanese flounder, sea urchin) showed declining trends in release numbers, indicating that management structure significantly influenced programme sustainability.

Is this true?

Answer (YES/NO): YES